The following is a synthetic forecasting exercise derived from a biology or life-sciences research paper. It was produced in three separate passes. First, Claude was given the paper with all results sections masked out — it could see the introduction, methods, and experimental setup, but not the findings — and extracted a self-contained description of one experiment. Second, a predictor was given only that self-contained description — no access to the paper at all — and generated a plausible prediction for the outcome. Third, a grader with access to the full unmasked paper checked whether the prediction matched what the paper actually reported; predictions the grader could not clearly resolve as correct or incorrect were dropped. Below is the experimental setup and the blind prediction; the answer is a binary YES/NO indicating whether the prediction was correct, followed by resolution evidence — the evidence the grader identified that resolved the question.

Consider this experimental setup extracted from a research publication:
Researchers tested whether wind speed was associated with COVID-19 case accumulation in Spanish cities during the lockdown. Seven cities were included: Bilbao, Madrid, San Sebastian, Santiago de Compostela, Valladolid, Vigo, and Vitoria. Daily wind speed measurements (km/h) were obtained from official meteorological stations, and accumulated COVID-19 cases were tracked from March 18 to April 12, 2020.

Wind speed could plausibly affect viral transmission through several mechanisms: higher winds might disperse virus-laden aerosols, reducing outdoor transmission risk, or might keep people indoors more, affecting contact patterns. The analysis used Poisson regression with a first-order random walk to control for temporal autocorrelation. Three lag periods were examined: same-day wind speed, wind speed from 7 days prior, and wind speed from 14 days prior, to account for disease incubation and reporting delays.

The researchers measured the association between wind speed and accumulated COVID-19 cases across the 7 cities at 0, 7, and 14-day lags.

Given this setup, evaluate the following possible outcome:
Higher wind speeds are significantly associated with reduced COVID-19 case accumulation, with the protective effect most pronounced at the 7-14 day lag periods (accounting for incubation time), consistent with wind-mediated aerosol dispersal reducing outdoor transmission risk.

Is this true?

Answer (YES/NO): NO